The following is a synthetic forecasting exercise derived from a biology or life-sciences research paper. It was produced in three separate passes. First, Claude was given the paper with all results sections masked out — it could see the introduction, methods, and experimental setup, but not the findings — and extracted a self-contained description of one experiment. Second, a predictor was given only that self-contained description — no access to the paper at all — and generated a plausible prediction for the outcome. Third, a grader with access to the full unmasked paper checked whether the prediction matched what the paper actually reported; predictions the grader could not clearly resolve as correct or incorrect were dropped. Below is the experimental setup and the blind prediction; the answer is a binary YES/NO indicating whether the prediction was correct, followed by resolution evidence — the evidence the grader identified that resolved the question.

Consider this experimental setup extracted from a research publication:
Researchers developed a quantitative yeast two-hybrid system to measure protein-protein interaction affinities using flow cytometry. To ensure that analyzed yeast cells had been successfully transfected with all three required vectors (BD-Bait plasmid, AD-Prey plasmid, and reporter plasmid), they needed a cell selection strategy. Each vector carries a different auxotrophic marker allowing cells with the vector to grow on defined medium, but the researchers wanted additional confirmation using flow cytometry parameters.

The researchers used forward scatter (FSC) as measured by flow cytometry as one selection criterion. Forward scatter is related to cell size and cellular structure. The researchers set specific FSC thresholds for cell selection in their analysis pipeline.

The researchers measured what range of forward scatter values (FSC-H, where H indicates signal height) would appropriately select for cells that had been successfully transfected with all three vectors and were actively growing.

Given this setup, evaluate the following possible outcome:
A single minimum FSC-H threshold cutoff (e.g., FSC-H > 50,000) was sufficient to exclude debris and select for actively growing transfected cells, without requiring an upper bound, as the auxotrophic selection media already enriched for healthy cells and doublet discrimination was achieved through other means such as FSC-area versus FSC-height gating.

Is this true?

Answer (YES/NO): NO